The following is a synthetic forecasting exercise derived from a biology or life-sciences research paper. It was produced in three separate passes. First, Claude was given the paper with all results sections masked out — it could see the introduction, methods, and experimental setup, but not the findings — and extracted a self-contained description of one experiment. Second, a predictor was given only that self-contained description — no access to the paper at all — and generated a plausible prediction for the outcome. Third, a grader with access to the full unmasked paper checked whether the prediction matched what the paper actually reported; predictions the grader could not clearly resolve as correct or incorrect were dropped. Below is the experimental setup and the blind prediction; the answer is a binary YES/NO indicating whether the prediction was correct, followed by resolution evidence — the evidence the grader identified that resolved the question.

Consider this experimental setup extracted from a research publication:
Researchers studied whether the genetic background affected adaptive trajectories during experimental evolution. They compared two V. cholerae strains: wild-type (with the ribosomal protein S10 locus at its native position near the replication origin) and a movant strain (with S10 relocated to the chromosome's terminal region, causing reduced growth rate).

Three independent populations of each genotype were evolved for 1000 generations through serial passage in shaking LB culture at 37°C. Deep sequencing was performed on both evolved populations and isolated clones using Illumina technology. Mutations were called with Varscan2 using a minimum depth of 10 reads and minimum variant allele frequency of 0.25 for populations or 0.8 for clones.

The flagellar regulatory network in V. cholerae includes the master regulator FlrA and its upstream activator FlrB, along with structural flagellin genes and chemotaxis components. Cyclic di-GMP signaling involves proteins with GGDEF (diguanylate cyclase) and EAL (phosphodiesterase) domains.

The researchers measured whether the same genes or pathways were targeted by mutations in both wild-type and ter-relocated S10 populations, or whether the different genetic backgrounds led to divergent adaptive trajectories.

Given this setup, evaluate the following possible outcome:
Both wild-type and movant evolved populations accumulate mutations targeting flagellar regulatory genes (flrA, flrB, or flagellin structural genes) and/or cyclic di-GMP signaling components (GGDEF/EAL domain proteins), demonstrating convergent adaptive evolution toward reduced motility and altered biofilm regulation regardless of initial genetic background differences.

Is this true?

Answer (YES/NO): YES